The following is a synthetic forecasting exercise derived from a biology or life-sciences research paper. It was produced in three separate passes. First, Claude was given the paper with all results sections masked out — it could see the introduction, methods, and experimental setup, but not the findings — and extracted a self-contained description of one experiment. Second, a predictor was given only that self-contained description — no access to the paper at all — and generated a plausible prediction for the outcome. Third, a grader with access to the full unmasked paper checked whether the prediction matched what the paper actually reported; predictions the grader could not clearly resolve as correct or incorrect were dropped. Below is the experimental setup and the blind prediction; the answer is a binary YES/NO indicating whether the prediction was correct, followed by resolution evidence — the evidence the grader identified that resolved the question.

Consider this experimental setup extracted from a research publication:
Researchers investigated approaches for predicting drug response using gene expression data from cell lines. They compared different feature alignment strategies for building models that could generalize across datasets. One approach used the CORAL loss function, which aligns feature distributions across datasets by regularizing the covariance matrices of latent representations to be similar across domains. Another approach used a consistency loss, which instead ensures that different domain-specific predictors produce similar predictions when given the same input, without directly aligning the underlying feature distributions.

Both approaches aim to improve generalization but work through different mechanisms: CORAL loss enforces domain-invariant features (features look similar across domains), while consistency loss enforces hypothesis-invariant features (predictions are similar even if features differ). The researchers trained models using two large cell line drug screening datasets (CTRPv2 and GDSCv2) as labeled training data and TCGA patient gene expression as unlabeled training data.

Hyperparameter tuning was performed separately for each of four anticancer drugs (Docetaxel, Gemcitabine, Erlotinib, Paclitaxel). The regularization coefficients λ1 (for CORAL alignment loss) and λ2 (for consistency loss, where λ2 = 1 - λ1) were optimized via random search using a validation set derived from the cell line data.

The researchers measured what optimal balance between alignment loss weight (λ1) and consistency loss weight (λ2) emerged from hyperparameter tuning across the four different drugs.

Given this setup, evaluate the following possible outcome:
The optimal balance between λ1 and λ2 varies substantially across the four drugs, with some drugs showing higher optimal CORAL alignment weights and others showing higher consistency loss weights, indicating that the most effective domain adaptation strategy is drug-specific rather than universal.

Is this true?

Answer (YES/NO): NO